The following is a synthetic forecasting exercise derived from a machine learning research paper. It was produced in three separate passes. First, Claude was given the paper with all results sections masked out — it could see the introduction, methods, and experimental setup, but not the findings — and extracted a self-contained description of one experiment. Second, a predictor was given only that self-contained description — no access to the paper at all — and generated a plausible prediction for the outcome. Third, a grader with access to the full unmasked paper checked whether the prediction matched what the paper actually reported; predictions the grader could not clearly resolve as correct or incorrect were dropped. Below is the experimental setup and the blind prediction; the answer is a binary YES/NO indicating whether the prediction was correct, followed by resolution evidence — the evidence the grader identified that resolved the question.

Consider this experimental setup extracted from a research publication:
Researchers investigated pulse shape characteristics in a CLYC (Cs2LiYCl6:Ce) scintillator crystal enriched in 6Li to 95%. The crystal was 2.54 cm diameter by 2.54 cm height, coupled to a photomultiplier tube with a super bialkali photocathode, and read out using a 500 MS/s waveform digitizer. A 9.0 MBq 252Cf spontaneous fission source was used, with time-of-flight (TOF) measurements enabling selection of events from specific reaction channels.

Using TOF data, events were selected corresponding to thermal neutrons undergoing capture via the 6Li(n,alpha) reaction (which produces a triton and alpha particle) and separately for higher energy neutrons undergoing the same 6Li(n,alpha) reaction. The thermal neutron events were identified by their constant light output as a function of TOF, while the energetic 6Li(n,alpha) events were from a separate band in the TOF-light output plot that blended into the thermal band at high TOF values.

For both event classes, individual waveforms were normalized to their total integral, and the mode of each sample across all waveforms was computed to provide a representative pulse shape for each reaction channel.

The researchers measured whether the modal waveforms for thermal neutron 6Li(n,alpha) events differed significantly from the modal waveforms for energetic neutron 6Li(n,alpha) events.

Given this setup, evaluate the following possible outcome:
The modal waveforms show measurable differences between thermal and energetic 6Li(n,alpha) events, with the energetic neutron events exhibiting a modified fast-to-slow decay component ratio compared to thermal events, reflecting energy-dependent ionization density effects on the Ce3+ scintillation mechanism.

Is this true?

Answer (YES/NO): NO